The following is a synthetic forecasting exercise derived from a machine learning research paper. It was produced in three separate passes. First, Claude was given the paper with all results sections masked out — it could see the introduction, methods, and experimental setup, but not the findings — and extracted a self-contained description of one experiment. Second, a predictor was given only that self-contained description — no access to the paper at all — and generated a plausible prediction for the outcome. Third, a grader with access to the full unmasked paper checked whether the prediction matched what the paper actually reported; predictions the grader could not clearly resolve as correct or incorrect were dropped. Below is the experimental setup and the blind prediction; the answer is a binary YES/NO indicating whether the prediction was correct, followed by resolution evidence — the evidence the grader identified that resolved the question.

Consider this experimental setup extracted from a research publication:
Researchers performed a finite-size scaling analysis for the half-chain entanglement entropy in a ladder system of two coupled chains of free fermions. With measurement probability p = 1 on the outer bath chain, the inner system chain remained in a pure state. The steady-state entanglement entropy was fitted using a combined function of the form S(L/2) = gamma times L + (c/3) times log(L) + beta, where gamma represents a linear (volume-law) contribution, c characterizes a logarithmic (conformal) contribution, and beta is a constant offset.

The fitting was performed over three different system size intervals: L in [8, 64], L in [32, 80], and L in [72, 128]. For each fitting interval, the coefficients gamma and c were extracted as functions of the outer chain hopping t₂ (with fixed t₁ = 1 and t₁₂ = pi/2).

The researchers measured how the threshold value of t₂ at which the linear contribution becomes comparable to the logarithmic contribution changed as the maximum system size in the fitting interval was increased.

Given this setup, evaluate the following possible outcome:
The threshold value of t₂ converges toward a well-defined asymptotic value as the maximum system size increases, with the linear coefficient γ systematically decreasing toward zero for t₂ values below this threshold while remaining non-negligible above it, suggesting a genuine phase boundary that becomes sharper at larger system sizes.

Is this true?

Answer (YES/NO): NO